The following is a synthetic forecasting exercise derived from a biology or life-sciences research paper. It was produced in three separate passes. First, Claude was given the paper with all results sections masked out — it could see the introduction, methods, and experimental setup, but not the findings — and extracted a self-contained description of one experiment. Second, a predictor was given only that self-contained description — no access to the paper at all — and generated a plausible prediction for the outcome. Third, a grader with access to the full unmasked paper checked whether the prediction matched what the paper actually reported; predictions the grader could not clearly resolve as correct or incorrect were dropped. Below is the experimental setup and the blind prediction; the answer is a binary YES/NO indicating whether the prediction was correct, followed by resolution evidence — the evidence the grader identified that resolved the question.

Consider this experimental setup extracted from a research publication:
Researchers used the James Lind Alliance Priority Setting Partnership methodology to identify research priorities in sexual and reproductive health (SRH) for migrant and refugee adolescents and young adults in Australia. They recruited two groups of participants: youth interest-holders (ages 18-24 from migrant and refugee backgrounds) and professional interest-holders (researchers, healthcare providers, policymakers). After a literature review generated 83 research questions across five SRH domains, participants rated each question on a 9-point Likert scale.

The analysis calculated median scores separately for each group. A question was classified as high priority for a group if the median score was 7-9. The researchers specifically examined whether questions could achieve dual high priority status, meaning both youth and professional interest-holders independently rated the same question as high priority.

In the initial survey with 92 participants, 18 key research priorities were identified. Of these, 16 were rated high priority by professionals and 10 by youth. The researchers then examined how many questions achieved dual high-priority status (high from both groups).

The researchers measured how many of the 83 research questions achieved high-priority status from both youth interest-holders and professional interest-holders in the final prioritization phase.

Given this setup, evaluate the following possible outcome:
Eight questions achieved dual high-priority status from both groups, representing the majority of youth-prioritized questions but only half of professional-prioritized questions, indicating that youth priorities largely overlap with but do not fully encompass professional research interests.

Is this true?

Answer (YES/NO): NO